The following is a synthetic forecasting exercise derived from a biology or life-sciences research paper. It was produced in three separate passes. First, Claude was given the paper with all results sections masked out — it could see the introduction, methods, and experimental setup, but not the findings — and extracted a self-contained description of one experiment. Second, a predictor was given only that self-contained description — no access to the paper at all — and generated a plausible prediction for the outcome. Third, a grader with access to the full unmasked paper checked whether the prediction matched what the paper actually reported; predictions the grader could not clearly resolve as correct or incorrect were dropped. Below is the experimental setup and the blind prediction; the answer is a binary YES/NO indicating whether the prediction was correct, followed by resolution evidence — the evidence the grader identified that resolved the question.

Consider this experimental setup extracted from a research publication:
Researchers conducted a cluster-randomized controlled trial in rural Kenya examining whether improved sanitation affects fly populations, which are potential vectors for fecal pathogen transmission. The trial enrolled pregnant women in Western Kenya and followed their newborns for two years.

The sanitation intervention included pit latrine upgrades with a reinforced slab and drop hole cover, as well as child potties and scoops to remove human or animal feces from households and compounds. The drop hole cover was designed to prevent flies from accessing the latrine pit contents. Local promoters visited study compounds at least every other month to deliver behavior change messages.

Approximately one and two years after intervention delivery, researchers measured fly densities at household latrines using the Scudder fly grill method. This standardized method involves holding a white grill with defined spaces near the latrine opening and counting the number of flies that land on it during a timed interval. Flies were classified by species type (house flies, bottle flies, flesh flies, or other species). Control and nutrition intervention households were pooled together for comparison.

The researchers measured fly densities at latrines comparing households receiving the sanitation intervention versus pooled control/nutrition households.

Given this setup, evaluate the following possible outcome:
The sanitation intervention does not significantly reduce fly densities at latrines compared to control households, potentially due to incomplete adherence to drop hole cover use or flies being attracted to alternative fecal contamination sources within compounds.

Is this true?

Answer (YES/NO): NO